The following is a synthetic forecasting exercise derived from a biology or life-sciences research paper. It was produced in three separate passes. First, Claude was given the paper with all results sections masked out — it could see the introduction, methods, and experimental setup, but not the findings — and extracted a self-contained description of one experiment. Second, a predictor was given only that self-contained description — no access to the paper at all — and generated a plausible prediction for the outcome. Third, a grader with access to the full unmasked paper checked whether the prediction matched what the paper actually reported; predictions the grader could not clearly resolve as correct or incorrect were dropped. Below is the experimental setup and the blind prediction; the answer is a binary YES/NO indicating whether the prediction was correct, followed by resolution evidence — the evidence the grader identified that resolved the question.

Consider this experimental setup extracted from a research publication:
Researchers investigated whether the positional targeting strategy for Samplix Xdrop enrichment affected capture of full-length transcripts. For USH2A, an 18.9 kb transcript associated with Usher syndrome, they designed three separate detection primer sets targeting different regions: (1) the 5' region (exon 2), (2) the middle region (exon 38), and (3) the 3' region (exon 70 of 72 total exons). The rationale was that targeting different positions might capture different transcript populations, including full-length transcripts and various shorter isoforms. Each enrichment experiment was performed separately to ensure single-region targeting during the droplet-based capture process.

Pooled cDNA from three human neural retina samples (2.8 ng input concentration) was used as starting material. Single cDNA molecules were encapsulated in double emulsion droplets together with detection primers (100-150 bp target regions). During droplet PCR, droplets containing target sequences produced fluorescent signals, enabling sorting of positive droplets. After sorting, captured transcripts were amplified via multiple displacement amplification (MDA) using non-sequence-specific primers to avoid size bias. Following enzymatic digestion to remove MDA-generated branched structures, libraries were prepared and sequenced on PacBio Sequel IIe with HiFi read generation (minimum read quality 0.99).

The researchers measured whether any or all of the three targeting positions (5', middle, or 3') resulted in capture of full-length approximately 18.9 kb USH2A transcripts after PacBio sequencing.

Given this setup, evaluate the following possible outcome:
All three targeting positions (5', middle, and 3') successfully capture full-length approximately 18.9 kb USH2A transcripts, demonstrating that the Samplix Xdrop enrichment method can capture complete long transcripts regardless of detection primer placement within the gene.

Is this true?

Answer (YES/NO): NO